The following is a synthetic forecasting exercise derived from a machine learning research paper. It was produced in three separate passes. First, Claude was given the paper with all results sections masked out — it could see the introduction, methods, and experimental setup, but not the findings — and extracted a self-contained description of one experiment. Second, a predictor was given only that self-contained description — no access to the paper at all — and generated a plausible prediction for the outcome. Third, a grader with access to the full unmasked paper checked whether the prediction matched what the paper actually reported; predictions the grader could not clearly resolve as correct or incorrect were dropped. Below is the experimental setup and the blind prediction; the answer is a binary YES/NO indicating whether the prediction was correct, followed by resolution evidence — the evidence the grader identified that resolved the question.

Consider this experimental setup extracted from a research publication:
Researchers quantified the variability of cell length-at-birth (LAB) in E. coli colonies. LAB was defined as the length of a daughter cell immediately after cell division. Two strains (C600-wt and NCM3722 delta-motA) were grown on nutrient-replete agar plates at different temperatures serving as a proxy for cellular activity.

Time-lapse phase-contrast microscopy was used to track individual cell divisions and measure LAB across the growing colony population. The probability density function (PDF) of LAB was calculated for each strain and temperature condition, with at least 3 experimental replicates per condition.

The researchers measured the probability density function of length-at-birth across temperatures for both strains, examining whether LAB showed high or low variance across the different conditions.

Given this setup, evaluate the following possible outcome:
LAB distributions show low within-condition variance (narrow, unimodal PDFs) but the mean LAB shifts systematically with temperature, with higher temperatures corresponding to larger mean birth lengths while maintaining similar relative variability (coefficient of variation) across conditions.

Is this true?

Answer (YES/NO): NO